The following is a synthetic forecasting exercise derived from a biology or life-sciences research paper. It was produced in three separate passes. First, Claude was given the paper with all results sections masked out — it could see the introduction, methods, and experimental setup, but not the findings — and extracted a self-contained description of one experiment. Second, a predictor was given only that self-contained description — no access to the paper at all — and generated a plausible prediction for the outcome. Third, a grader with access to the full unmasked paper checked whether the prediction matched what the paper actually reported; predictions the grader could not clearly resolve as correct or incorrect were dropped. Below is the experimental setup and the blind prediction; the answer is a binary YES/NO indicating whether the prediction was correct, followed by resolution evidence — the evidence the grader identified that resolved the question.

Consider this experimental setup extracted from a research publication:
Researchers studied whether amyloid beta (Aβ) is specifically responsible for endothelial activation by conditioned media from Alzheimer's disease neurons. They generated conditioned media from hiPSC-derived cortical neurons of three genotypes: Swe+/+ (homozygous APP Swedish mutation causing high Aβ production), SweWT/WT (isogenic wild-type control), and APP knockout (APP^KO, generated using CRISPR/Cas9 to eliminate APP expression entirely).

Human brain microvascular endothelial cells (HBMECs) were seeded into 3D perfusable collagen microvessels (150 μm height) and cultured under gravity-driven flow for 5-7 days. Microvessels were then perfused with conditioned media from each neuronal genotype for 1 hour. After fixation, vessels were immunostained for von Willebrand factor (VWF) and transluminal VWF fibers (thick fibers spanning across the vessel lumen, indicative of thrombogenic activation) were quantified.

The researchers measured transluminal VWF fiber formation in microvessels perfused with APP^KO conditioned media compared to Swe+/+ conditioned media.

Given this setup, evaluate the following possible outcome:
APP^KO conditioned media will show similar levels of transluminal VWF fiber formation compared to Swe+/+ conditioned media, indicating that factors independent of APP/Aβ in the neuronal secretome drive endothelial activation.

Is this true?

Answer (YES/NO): NO